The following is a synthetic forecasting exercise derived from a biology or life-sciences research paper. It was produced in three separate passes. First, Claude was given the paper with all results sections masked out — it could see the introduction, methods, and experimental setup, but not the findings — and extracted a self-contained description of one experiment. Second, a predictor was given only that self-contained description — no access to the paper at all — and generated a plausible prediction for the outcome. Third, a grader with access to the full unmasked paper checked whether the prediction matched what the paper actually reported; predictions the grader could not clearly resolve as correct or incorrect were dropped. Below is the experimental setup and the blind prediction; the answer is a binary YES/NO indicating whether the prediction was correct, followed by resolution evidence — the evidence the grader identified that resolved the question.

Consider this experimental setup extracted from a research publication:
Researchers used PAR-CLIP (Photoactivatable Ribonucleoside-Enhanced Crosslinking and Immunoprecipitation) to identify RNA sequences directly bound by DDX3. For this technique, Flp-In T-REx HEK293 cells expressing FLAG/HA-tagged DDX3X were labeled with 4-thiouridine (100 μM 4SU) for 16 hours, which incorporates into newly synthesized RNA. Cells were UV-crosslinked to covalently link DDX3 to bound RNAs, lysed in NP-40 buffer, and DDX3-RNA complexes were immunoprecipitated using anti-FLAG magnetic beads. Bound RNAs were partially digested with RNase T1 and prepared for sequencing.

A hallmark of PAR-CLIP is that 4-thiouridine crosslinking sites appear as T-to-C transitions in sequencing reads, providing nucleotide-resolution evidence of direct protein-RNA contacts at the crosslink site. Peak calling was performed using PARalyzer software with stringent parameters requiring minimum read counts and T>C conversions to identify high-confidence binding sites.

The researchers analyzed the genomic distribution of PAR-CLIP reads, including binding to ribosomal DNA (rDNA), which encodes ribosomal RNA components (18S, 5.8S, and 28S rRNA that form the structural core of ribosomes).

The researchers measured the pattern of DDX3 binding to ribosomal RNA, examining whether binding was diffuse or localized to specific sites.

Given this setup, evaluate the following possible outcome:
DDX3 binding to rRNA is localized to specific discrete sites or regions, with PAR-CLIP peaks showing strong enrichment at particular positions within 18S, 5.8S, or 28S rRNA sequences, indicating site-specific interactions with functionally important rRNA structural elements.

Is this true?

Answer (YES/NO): YES